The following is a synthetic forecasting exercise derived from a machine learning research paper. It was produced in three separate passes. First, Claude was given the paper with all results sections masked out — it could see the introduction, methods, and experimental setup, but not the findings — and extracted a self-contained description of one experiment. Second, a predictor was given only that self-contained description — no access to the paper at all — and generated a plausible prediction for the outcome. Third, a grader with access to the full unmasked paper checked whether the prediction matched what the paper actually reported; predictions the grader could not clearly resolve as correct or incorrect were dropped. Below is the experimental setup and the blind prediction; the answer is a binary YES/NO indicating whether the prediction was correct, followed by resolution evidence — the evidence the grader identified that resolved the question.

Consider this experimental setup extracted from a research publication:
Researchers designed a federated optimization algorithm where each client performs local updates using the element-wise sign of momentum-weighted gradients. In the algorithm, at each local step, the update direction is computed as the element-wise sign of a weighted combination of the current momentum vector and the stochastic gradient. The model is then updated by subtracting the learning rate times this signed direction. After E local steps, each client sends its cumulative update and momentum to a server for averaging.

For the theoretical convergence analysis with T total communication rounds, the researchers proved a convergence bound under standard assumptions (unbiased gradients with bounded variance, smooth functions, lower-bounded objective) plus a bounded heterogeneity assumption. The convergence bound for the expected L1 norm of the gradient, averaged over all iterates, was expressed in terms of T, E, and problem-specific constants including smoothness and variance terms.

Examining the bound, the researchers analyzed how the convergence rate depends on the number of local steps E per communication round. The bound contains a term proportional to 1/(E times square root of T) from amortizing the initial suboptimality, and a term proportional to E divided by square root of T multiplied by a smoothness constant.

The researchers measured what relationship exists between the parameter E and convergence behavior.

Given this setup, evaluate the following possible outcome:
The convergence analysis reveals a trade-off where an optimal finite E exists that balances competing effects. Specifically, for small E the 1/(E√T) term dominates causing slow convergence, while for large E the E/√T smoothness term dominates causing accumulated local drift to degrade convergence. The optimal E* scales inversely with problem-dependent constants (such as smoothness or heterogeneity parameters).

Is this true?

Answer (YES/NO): YES